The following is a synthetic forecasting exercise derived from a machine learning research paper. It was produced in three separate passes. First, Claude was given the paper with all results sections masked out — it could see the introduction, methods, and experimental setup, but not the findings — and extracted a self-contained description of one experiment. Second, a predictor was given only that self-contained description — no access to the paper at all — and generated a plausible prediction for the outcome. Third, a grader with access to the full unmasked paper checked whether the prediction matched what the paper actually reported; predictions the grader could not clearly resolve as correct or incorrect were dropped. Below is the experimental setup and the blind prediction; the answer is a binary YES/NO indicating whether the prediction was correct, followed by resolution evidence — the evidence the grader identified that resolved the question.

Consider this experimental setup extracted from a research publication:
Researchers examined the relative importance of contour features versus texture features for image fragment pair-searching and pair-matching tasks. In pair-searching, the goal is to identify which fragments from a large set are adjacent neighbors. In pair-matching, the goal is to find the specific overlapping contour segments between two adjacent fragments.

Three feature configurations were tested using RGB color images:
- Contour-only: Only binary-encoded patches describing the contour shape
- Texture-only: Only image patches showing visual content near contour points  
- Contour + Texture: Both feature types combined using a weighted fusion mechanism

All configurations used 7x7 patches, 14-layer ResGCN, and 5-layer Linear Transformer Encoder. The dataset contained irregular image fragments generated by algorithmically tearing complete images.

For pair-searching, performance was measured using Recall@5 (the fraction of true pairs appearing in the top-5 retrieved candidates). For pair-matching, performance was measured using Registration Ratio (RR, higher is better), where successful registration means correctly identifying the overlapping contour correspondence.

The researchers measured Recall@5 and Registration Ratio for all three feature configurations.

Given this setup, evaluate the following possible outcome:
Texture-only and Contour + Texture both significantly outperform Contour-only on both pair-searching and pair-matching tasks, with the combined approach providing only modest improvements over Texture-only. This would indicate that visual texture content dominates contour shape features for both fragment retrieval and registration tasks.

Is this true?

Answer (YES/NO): NO